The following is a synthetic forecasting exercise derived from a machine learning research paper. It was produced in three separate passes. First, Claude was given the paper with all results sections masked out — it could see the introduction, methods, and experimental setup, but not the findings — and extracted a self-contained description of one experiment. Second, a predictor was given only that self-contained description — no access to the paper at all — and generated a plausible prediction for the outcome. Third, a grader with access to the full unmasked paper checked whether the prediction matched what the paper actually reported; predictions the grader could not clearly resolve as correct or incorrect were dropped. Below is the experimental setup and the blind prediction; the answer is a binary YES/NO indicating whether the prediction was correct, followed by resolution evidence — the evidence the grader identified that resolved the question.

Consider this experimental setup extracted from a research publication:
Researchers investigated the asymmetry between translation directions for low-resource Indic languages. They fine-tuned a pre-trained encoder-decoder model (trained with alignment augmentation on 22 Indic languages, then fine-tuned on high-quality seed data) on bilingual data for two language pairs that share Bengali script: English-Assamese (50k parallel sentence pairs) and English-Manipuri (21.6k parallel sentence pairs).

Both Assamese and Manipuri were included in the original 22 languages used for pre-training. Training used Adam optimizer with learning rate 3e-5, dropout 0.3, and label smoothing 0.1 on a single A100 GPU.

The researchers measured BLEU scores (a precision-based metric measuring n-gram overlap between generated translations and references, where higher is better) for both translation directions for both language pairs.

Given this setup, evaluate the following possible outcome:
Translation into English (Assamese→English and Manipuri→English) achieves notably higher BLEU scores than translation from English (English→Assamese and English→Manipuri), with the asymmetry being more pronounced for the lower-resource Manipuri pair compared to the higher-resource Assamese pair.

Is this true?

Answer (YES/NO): YES